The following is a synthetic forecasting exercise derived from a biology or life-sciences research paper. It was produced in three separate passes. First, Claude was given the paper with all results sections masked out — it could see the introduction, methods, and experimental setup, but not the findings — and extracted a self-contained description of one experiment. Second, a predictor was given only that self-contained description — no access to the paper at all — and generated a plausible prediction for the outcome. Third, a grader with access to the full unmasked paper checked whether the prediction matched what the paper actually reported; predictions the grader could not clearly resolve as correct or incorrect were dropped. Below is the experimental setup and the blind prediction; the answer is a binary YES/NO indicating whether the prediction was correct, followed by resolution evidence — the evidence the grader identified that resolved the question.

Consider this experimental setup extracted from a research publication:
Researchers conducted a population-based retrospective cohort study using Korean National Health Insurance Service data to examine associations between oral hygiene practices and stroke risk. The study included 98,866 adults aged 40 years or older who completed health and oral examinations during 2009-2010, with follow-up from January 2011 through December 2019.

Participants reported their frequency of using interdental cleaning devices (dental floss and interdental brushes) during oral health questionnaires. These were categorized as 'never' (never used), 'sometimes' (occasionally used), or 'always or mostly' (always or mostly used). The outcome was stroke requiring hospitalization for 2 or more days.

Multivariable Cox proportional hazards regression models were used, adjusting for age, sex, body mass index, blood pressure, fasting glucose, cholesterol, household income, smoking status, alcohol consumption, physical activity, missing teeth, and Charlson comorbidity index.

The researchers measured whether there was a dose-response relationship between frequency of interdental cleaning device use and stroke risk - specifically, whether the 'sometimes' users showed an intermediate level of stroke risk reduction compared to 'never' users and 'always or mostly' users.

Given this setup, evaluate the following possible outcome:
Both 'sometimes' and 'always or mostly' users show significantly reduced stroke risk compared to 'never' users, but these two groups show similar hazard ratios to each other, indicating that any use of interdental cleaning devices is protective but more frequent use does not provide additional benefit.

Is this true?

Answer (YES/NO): NO